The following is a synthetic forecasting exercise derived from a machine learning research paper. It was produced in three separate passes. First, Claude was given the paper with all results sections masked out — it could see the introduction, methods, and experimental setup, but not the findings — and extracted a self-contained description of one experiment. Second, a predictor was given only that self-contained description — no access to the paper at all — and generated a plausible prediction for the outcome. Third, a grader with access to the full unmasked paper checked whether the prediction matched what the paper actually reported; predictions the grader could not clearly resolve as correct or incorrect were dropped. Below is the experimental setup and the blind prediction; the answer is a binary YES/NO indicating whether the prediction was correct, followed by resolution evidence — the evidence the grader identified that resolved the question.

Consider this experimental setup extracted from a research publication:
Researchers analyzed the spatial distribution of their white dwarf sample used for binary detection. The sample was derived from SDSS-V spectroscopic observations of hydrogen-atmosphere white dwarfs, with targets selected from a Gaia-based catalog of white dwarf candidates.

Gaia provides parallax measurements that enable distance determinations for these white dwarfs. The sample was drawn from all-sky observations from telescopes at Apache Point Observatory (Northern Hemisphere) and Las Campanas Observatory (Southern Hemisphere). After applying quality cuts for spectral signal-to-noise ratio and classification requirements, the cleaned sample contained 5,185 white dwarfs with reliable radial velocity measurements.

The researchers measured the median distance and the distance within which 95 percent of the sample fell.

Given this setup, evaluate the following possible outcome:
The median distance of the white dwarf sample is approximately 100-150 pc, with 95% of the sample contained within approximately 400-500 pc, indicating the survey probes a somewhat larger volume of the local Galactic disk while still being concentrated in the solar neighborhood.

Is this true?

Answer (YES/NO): NO